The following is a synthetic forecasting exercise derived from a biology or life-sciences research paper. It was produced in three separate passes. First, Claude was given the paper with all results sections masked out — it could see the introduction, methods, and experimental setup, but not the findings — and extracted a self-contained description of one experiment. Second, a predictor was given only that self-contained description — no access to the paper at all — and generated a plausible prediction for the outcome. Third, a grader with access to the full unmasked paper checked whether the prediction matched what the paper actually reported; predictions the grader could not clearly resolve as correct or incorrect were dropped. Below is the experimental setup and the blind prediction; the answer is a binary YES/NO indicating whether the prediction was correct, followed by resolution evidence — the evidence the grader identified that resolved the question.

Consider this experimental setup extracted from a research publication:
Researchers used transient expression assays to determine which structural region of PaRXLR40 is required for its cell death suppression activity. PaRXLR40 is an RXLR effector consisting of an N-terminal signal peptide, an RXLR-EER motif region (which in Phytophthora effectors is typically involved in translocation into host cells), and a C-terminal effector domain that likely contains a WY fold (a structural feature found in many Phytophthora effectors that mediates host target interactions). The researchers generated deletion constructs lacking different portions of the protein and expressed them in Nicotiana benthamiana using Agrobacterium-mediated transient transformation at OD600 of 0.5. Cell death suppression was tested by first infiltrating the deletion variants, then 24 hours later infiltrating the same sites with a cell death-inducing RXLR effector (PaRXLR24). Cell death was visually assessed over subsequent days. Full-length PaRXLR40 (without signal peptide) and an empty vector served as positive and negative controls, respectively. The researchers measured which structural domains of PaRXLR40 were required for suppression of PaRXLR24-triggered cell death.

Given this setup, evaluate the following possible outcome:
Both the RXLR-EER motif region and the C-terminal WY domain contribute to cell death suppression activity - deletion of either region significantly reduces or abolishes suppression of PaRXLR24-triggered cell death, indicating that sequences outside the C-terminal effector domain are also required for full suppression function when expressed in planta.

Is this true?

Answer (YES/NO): NO